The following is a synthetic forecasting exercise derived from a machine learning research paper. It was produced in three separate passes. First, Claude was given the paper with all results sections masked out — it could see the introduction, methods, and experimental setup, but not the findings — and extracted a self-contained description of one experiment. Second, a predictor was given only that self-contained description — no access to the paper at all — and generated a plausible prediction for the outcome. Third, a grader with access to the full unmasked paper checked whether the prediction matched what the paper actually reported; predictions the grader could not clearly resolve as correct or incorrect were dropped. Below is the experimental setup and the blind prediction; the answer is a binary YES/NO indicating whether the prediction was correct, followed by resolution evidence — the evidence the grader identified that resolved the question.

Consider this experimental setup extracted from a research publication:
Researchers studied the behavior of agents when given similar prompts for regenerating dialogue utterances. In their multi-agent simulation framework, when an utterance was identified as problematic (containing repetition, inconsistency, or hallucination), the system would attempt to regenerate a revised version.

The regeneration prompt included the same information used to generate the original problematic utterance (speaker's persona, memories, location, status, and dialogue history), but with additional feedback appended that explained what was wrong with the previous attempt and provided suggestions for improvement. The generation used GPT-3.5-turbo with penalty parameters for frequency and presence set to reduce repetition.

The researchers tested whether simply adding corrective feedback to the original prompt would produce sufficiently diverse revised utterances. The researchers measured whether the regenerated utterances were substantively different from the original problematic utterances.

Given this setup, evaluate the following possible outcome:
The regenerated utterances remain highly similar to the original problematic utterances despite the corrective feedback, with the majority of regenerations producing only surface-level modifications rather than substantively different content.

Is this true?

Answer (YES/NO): YES